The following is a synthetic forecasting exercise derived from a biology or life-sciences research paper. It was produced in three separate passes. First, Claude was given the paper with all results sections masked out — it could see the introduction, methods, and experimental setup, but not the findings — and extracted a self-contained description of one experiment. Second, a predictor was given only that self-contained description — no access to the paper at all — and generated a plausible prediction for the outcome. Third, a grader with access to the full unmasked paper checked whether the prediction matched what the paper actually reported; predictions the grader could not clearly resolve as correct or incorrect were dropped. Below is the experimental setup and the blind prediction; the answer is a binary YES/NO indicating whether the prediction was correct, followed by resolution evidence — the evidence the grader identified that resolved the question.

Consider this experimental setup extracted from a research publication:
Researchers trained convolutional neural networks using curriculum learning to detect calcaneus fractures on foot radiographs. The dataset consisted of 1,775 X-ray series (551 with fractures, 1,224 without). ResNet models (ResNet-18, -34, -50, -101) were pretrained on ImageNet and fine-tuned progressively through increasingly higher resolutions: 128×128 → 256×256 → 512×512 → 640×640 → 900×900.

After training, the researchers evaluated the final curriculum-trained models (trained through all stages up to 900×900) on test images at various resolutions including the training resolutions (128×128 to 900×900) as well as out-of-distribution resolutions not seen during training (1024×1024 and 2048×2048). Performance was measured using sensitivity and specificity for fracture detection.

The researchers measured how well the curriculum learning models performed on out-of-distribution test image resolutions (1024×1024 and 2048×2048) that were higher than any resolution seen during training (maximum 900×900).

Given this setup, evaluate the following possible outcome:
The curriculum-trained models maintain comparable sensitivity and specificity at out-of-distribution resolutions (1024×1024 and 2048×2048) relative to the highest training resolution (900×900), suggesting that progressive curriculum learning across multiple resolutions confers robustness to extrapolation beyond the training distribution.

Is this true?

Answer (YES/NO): NO